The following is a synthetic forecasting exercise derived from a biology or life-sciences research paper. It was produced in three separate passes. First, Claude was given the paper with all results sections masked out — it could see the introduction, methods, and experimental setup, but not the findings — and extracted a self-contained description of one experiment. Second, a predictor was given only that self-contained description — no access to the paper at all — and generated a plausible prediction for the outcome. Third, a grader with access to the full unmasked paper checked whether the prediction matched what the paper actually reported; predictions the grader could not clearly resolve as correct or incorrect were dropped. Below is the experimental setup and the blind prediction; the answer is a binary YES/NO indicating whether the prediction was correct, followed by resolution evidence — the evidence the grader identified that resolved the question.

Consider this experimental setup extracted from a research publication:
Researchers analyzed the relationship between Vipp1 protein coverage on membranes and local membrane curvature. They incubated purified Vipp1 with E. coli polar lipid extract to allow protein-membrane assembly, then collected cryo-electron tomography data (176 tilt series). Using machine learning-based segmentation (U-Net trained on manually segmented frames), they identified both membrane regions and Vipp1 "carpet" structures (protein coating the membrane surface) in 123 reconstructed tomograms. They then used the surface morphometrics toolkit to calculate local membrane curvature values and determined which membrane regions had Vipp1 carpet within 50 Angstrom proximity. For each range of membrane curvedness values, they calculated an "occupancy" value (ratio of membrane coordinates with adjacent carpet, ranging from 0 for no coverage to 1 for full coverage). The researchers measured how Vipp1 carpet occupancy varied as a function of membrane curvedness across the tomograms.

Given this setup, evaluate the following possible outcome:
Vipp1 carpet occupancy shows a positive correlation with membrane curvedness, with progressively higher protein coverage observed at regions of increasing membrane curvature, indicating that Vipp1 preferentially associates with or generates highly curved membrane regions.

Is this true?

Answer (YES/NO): YES